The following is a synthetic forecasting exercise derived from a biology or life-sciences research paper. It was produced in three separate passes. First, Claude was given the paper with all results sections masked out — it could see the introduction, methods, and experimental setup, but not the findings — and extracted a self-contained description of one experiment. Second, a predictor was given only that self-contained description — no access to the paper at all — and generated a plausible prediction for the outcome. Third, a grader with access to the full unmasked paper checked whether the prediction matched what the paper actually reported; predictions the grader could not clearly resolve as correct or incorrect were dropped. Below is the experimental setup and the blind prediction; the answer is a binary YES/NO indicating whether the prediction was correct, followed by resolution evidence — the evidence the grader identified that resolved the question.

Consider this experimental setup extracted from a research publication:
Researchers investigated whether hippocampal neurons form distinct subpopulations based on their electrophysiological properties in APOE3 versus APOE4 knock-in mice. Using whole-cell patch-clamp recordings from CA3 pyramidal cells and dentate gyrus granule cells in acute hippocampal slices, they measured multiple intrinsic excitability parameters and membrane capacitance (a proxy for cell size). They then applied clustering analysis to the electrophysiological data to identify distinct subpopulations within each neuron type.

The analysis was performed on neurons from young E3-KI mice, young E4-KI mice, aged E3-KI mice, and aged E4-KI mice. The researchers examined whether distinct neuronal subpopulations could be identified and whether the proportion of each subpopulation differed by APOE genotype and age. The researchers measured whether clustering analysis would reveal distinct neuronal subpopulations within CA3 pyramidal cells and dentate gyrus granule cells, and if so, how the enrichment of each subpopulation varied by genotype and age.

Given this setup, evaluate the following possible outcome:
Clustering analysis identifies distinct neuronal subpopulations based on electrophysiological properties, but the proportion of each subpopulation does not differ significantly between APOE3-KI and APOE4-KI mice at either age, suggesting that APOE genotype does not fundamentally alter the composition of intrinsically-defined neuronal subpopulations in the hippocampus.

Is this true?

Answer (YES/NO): NO